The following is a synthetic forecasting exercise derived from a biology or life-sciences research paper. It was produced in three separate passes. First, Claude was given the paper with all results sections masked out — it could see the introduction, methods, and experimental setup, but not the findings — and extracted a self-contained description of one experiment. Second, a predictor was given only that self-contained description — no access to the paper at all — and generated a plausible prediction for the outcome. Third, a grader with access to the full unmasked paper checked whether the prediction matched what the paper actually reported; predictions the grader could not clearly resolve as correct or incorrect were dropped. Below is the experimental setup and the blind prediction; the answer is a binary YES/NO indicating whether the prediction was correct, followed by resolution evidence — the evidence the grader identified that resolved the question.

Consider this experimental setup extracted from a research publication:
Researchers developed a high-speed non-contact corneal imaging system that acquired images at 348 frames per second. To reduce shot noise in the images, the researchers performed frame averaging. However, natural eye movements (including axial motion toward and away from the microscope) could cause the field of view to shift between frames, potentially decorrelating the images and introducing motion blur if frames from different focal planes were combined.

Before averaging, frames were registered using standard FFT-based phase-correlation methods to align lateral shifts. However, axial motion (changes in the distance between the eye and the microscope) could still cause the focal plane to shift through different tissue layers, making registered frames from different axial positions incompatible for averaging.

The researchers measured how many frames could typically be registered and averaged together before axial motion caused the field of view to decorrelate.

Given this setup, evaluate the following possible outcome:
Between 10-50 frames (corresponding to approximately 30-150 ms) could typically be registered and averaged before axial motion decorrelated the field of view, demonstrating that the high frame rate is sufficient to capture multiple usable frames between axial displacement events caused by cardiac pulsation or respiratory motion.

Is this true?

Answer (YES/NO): NO